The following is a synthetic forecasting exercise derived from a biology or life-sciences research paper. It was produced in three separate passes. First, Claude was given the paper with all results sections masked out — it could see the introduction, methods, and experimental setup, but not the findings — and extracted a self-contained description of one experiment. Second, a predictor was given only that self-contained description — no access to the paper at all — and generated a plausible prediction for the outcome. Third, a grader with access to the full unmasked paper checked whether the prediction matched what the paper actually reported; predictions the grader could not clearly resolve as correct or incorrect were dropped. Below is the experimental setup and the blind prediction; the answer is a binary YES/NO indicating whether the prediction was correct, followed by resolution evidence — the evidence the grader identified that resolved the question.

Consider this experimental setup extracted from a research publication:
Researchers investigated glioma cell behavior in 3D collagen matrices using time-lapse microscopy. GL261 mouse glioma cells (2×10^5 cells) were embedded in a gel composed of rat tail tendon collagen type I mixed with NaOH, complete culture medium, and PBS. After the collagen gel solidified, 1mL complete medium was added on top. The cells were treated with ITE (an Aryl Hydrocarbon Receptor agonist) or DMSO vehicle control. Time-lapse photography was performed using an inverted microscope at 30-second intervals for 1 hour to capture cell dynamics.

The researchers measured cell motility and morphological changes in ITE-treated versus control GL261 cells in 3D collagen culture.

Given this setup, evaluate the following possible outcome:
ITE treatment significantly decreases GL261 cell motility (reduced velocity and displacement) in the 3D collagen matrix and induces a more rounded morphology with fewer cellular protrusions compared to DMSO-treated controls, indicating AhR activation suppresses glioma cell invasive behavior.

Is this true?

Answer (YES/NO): NO